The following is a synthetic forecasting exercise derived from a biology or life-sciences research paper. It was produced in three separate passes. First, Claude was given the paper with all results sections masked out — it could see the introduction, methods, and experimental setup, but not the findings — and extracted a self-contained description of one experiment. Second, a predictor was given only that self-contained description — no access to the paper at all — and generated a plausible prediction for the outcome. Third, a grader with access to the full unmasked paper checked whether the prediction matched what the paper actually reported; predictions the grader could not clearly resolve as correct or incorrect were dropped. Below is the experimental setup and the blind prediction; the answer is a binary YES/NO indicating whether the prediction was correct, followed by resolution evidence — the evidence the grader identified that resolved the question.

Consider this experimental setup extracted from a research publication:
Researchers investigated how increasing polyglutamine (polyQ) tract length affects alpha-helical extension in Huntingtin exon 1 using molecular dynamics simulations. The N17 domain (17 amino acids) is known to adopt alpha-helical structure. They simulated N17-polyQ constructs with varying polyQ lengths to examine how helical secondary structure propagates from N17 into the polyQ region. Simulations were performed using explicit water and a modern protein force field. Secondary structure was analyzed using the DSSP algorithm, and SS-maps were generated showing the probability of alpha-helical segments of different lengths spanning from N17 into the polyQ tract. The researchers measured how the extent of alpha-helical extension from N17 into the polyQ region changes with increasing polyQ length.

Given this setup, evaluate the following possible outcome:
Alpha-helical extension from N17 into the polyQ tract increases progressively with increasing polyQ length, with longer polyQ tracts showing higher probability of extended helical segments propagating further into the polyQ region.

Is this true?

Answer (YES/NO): YES